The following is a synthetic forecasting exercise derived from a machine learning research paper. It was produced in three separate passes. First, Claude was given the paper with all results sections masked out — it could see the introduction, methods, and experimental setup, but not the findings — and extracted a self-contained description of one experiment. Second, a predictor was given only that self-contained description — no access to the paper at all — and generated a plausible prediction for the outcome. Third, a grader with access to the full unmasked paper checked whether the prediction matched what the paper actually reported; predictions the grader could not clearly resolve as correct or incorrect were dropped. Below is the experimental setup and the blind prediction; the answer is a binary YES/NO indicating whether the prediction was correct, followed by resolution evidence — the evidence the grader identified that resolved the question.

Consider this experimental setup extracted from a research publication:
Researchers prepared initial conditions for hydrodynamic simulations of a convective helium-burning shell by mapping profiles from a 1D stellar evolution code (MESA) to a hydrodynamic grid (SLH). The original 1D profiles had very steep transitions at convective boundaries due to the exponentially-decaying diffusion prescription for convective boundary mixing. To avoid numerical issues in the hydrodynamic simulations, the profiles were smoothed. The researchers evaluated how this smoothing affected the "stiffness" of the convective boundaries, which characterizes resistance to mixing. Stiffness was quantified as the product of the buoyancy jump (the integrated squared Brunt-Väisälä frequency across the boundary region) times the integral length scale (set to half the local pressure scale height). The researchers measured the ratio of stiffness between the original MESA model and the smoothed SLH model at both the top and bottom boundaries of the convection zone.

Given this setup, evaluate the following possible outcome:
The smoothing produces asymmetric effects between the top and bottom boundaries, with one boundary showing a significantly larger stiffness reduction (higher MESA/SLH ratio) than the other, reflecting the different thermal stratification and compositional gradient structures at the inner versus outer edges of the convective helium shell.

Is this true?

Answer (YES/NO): YES